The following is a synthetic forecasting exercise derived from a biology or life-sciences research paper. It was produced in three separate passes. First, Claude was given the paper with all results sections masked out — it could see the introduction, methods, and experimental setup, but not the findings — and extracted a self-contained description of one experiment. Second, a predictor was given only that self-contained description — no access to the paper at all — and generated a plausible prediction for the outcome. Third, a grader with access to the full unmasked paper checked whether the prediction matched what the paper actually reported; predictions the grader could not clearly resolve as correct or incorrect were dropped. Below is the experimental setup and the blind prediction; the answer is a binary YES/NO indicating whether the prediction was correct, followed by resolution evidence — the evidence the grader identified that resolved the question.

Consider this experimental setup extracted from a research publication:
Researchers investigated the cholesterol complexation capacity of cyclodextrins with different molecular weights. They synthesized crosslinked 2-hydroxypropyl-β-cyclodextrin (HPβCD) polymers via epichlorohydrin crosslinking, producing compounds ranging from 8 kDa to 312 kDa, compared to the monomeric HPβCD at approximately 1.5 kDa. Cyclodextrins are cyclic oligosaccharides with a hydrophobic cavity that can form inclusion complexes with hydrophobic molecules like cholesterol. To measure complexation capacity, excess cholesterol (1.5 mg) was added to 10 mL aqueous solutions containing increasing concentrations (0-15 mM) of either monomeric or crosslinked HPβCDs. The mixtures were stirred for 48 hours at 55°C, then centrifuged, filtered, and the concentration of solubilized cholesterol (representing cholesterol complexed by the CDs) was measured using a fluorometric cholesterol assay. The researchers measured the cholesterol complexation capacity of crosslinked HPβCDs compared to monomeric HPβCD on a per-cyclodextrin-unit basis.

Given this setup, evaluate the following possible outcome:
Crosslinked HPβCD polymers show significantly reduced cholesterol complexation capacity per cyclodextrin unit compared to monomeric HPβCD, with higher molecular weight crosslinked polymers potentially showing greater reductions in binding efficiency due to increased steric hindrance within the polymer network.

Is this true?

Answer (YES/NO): NO